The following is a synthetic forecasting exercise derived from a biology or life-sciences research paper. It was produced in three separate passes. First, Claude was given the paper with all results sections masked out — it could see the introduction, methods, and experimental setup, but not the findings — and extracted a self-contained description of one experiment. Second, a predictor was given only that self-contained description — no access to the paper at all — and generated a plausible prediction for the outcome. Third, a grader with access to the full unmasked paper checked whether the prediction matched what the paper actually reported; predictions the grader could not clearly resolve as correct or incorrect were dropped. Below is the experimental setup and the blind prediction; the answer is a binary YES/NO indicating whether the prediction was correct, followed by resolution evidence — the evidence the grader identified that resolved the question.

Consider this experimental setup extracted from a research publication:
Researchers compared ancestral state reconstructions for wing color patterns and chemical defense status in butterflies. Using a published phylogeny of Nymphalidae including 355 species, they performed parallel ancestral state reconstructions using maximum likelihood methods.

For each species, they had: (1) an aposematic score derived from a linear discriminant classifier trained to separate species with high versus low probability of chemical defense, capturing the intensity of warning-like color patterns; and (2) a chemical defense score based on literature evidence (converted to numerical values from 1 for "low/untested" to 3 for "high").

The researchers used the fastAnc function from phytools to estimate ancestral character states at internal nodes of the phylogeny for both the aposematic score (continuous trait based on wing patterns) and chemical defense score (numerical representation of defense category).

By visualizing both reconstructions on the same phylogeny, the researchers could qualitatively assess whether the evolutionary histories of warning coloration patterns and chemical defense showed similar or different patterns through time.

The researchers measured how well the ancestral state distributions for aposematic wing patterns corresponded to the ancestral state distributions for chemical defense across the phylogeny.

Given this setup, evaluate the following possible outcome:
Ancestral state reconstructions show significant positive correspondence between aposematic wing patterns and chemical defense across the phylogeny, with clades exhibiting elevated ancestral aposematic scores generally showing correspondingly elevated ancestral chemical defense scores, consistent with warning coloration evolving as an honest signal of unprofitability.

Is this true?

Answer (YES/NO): YES